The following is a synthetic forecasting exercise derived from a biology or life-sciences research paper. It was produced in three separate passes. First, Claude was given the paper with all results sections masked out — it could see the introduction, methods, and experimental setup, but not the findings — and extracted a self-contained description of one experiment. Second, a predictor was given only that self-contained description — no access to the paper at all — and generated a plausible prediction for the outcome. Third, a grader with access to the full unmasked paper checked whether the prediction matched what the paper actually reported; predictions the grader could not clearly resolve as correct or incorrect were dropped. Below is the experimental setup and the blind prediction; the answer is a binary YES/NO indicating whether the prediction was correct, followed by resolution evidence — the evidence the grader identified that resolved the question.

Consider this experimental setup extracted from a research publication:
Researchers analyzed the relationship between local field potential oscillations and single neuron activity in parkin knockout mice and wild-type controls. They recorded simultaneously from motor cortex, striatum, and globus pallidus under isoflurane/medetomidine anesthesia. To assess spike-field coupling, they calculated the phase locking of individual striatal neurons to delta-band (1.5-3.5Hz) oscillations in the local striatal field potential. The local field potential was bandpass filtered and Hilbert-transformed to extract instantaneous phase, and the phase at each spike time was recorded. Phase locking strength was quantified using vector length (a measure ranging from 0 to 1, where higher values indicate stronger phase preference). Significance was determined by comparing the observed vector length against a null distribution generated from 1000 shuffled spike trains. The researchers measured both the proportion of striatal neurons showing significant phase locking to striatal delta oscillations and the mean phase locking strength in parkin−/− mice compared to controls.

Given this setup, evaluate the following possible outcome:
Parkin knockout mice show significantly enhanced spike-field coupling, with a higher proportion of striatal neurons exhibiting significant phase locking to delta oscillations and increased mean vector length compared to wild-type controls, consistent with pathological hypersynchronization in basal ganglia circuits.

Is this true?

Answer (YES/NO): NO